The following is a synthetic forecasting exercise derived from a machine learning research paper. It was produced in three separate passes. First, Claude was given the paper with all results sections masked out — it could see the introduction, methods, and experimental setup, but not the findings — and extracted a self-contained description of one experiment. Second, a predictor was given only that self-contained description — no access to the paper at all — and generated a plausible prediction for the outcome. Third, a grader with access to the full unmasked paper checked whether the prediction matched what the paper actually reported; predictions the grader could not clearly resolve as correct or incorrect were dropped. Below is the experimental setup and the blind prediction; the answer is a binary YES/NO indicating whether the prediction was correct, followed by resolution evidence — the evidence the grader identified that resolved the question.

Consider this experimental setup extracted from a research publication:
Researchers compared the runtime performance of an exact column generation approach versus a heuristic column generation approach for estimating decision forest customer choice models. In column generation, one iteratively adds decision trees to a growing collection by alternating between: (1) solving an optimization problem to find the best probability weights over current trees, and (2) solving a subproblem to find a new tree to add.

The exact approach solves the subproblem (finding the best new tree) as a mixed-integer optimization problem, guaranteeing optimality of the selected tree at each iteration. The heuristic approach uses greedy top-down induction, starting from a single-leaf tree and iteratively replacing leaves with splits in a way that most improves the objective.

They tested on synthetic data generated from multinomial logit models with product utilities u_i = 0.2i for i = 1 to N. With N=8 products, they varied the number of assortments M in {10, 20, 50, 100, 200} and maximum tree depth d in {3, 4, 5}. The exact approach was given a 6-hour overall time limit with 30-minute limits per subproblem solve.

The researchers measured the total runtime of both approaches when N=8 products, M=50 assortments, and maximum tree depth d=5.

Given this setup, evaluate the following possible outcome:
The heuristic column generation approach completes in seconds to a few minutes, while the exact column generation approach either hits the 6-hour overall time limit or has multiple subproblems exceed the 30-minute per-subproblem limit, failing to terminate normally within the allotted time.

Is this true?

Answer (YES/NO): YES